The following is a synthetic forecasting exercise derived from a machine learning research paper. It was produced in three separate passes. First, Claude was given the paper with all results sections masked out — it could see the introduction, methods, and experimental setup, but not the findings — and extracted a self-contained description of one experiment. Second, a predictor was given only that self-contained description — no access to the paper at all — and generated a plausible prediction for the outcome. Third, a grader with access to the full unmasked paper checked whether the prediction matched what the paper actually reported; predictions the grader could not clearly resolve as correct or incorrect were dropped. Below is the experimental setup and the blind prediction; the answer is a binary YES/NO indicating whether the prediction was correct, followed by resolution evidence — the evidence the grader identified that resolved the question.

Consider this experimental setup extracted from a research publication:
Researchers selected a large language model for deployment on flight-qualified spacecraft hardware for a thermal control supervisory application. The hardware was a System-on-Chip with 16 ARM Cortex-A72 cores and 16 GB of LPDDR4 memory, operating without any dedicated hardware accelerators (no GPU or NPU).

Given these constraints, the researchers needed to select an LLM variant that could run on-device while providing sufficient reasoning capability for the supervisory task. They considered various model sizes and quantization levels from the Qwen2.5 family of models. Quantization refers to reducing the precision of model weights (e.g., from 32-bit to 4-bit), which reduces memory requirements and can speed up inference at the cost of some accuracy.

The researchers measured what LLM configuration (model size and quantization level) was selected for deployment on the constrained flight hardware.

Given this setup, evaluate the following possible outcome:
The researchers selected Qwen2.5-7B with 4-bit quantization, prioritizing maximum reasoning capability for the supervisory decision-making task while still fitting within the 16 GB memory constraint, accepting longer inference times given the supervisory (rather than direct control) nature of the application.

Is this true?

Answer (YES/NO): NO